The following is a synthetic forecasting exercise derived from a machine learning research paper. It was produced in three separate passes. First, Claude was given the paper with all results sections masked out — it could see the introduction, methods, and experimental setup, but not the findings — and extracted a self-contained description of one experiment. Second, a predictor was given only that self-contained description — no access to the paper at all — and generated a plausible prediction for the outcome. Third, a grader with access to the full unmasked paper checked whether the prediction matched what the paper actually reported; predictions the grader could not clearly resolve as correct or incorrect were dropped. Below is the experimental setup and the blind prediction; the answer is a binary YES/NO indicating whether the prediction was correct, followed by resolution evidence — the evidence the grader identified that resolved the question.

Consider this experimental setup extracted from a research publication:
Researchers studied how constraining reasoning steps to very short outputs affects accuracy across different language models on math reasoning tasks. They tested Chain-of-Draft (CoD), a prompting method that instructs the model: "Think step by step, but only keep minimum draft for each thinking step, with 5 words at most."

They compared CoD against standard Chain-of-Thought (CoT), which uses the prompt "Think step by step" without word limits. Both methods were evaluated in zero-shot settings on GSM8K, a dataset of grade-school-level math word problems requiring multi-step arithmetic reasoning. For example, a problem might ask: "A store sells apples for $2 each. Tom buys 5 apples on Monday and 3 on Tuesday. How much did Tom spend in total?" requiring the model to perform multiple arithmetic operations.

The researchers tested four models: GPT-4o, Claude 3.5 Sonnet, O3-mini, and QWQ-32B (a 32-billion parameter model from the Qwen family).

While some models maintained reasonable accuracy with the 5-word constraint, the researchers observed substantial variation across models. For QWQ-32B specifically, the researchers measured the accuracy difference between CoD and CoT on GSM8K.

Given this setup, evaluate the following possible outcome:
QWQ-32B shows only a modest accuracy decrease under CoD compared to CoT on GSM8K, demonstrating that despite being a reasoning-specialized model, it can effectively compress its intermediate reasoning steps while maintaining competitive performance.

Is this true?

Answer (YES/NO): NO